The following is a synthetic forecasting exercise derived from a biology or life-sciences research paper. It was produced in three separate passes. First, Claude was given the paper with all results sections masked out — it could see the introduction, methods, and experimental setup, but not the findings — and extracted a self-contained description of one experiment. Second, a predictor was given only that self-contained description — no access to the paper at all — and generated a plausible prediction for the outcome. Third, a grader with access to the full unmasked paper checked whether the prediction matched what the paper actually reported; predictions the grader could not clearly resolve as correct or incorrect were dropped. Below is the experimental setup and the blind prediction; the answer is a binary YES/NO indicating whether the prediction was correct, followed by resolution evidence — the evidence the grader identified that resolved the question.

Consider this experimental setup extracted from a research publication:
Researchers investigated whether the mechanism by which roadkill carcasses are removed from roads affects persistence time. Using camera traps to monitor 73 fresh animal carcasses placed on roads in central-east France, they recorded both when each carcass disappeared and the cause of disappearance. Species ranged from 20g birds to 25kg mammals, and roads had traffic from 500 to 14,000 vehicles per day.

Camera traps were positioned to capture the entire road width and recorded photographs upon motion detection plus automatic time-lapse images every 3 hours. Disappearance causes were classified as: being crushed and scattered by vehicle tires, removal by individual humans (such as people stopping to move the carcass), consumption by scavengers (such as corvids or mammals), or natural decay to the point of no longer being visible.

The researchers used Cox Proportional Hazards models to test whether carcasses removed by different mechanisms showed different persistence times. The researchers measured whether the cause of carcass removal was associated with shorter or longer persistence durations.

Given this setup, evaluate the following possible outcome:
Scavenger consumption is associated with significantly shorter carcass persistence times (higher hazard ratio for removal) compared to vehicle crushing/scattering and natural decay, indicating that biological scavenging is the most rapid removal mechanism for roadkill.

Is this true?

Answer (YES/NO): NO